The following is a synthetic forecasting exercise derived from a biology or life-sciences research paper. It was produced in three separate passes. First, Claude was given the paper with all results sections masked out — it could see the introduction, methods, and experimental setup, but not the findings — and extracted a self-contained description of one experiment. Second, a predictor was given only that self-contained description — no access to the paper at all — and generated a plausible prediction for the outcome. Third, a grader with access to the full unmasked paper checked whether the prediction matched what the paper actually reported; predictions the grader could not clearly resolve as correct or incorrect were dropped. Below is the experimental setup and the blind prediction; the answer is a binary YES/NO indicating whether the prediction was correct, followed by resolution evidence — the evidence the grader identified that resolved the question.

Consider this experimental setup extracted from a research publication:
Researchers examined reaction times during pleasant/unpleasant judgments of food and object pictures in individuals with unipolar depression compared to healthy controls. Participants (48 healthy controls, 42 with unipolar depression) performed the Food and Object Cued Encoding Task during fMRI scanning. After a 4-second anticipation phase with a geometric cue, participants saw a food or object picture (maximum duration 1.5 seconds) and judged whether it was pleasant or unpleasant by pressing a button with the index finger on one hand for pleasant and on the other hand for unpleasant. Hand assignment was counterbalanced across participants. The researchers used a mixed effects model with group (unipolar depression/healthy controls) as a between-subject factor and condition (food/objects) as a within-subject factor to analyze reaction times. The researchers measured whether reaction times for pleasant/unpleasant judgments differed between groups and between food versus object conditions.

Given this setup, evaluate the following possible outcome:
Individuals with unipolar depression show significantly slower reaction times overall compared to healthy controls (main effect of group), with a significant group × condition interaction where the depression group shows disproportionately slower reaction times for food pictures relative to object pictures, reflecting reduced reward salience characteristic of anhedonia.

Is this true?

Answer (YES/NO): NO